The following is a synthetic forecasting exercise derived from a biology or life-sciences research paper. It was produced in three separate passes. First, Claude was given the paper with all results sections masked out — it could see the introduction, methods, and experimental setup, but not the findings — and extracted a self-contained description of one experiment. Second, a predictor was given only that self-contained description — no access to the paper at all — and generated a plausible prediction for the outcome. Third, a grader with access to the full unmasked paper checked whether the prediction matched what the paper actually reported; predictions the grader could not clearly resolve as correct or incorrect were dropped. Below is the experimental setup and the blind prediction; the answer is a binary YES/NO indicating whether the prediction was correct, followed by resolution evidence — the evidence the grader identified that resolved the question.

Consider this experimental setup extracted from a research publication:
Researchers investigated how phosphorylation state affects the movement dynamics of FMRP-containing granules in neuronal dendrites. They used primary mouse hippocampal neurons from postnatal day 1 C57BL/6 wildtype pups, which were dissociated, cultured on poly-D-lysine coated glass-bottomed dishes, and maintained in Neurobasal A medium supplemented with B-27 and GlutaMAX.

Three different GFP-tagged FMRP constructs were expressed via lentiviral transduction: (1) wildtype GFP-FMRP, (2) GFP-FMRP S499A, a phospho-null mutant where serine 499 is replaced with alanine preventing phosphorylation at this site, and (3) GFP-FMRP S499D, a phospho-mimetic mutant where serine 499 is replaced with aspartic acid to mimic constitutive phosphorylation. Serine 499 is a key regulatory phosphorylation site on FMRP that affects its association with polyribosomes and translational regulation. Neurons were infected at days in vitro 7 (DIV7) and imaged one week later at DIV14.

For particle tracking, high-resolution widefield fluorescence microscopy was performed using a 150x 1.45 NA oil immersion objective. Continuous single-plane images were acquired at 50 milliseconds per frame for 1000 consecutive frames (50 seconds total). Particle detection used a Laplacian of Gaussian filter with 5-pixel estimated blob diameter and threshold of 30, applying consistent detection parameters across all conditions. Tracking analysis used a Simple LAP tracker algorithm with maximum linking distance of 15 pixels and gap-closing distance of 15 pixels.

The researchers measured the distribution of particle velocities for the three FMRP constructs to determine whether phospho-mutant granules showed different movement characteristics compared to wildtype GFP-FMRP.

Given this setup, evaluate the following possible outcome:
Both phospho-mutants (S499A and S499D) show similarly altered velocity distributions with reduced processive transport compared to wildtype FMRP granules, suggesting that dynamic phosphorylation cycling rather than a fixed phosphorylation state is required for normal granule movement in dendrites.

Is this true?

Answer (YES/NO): NO